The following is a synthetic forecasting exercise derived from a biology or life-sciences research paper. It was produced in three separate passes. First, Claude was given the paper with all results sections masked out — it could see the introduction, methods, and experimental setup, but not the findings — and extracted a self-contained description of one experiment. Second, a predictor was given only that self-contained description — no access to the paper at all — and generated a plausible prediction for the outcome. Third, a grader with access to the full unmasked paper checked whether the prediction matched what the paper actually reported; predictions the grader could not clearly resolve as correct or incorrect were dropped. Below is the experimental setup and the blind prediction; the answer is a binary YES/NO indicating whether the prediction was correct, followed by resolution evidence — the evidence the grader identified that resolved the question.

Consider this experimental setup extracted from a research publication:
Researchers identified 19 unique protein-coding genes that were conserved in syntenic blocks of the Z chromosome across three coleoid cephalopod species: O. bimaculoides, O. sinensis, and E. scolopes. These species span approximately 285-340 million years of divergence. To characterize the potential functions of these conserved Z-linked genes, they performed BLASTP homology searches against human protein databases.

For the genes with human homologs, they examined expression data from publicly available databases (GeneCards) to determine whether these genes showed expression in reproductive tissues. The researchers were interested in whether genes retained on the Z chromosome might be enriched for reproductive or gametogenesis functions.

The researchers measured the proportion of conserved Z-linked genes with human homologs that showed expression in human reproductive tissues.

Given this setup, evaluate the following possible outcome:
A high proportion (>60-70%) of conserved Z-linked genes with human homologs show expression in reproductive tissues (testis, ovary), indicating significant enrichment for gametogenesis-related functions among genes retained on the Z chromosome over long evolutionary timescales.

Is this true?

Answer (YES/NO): YES